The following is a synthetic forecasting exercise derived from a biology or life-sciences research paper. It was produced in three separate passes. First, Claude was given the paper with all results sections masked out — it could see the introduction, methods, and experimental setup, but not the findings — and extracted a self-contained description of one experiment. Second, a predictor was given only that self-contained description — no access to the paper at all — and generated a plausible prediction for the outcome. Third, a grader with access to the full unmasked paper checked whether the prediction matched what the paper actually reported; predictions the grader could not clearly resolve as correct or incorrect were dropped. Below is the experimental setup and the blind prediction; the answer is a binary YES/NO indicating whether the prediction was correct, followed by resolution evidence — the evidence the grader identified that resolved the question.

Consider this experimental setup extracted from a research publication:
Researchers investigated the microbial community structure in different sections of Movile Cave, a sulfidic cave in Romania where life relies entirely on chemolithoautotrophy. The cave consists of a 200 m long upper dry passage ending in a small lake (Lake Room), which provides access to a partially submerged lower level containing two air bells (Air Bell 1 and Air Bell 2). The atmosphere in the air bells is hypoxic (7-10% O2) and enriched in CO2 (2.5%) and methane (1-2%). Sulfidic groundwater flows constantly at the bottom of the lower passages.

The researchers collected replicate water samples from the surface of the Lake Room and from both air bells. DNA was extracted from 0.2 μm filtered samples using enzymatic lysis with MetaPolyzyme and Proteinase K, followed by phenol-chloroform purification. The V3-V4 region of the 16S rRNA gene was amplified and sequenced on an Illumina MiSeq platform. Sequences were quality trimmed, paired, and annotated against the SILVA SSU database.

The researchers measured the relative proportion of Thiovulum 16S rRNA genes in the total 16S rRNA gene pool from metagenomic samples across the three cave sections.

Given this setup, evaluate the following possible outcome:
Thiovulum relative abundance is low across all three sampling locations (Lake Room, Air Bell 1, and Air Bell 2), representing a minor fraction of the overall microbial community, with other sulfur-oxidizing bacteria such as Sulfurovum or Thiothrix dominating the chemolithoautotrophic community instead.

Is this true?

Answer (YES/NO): NO